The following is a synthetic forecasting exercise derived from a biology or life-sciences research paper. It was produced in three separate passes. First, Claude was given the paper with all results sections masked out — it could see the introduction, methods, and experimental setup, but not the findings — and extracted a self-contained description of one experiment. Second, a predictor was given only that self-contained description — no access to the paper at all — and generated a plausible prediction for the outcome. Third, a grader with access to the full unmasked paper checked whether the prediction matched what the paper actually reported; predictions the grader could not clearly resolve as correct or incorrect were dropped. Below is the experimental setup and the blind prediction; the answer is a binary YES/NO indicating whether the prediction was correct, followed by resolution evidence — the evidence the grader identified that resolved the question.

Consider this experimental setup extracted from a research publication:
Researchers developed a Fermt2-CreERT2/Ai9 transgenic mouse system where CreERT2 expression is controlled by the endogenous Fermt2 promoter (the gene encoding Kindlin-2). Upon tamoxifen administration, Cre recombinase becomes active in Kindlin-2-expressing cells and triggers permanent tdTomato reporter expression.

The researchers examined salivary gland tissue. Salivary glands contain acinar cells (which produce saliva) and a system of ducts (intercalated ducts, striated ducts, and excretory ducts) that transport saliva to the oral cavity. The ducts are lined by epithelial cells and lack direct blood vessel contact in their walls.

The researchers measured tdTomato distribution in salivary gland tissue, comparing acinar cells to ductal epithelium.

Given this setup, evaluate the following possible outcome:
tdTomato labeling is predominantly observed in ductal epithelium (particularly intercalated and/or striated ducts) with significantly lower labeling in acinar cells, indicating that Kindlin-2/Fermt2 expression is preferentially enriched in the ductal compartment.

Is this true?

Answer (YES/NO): NO